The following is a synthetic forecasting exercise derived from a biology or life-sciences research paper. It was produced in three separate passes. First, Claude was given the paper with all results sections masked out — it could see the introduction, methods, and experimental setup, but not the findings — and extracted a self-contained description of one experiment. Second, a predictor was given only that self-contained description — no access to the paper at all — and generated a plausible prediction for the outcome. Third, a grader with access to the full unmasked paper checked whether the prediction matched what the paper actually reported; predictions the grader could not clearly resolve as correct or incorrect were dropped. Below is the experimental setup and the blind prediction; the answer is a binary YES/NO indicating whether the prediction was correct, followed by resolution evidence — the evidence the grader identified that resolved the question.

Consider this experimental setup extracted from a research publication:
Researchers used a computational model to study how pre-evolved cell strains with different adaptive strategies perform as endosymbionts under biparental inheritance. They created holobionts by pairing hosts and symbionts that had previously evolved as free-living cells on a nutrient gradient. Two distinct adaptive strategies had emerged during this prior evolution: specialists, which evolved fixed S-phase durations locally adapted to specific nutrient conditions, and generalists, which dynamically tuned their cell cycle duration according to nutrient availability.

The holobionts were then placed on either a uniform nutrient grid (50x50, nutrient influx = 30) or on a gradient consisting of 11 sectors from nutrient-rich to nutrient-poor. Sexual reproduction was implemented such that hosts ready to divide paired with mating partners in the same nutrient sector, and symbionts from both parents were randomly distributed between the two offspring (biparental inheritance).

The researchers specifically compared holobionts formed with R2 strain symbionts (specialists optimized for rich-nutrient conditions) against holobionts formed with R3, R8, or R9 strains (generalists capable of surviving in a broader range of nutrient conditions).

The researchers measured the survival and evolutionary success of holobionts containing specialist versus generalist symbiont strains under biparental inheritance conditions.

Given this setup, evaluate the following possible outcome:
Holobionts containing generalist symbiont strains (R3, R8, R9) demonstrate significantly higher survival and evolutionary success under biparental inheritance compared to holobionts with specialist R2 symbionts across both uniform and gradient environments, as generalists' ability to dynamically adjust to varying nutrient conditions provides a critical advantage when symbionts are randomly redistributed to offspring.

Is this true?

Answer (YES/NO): NO